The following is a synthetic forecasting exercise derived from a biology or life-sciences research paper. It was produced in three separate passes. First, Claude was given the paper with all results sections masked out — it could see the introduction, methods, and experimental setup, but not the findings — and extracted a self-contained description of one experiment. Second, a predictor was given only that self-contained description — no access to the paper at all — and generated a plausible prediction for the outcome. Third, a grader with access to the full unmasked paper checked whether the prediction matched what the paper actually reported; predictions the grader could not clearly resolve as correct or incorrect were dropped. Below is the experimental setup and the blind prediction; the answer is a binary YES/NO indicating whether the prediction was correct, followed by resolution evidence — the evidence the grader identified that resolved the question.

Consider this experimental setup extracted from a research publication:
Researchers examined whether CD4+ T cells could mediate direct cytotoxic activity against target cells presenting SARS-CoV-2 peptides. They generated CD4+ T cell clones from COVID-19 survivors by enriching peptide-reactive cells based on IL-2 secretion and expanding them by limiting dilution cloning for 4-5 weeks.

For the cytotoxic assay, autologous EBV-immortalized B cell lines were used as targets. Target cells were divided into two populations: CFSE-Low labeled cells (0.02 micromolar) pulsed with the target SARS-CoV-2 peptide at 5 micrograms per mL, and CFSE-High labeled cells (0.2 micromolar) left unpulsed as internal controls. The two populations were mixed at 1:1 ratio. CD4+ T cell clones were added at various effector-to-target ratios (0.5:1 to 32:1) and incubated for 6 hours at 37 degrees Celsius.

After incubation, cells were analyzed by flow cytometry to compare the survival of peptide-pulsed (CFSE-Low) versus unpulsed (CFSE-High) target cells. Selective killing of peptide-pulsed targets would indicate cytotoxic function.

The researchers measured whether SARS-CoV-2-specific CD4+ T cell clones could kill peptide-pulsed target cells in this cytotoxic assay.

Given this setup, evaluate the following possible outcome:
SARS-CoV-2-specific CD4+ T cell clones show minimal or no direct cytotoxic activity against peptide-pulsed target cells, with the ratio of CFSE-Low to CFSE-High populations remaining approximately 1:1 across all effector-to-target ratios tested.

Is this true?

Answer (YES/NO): NO